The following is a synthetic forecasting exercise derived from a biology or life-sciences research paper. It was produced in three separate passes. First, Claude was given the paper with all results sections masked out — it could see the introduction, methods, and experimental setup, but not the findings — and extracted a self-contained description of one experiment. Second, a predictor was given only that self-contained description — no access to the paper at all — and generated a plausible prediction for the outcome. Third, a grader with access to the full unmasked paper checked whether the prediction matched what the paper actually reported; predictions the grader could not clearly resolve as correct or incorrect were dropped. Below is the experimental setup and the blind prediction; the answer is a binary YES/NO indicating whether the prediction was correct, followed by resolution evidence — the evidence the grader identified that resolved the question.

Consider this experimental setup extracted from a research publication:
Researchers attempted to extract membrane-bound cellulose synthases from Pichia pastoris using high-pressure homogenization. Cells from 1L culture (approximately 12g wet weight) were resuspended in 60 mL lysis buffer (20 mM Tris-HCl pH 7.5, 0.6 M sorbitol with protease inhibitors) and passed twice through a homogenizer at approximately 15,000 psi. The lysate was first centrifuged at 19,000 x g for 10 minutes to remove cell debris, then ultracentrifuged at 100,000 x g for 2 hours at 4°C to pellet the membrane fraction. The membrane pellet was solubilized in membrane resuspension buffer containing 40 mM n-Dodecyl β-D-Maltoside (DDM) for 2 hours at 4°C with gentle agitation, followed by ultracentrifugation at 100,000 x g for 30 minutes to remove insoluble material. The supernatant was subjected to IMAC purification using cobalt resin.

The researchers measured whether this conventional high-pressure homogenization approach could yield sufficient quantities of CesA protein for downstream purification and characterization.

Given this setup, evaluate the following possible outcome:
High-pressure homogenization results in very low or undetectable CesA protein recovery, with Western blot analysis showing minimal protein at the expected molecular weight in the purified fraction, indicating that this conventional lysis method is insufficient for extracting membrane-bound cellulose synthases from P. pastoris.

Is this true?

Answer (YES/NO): YES